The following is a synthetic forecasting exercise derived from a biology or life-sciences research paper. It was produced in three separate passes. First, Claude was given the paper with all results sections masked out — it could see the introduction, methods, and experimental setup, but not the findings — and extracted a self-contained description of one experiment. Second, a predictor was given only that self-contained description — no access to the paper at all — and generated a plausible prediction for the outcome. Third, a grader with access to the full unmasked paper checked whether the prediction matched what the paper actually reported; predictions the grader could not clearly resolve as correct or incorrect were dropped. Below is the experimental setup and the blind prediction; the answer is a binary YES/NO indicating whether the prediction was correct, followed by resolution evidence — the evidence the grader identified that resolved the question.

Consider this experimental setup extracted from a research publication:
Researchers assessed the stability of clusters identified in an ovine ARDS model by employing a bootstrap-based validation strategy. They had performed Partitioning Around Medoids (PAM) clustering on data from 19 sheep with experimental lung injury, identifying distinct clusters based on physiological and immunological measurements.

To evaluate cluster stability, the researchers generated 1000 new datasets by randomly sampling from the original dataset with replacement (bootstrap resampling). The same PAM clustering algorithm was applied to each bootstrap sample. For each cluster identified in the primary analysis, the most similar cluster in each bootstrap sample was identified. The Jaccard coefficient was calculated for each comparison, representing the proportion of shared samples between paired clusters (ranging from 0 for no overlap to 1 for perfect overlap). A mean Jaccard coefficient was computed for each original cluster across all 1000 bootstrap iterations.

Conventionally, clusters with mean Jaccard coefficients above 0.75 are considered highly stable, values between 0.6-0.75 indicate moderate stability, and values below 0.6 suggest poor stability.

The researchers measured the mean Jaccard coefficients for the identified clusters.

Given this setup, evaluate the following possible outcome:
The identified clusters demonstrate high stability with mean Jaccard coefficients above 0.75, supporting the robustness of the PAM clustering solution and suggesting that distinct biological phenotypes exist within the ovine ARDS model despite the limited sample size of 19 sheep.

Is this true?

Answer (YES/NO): NO